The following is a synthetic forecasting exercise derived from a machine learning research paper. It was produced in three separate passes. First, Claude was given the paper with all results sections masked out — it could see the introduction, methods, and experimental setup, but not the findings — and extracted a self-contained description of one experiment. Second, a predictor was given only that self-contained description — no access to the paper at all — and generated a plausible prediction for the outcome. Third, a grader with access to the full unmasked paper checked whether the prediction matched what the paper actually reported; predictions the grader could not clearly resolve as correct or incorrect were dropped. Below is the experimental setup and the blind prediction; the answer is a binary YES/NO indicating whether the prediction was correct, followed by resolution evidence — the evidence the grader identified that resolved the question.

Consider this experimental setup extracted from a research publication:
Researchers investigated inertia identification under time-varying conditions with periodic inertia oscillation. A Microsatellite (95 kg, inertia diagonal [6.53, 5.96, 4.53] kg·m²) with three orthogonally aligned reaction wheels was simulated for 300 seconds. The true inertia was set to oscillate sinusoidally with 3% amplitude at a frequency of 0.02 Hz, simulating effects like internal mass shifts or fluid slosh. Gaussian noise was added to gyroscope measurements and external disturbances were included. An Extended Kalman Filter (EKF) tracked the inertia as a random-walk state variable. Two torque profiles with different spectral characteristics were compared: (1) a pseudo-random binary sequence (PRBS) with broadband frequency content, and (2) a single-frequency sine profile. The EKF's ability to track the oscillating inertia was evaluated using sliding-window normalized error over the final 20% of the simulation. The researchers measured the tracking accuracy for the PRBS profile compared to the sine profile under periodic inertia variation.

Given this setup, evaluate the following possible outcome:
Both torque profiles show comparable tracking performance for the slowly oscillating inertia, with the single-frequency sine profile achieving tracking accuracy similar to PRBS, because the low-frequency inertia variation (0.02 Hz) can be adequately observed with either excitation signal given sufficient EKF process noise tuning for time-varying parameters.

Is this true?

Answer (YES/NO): YES